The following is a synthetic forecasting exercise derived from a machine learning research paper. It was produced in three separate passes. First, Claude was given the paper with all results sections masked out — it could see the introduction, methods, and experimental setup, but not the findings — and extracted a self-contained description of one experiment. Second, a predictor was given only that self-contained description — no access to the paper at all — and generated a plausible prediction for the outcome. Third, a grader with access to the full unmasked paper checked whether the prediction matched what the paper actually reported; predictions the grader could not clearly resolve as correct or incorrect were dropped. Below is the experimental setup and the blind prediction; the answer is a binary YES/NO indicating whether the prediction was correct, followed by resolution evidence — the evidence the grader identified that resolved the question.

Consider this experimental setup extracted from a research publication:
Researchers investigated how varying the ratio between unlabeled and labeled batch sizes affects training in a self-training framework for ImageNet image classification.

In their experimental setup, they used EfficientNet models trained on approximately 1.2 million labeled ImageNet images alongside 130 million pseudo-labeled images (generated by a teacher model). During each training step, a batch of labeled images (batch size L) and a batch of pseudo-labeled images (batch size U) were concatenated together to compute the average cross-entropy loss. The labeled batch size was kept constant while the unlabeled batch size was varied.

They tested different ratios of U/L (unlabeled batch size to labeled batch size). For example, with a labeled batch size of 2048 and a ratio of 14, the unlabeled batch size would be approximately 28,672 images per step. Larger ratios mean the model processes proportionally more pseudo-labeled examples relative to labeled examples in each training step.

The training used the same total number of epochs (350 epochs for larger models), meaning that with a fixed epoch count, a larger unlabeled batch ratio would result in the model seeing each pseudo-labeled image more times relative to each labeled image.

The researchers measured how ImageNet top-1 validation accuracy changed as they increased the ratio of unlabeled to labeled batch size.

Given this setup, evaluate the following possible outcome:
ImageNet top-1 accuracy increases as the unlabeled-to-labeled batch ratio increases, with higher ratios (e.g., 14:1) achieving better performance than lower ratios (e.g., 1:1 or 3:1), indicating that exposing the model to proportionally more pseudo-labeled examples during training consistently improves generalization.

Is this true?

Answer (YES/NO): YES